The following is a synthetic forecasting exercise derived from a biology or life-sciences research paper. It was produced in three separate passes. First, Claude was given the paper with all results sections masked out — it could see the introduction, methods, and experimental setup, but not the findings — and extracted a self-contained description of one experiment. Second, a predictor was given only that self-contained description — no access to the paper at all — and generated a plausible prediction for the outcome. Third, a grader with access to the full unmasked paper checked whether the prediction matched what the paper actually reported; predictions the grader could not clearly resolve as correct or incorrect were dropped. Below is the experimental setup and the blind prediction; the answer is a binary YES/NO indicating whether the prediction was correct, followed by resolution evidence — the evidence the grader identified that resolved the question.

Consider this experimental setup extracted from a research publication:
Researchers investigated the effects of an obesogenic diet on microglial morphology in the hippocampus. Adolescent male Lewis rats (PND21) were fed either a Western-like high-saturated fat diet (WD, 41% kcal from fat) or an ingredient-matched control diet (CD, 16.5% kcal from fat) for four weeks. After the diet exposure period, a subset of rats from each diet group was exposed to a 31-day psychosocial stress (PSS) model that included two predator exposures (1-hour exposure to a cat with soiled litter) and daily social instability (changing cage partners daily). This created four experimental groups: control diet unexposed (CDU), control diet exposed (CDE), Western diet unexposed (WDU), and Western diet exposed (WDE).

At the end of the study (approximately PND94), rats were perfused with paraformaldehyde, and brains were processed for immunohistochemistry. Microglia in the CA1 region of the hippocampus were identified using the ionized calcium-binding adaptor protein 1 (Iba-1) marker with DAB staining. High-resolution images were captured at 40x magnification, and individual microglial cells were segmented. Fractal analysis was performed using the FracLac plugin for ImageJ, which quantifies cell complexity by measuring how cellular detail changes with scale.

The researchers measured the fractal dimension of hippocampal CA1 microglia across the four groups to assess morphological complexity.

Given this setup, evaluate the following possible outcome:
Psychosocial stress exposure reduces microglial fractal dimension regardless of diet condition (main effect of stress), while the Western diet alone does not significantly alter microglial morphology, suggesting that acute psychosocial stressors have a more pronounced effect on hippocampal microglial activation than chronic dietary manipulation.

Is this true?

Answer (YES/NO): NO